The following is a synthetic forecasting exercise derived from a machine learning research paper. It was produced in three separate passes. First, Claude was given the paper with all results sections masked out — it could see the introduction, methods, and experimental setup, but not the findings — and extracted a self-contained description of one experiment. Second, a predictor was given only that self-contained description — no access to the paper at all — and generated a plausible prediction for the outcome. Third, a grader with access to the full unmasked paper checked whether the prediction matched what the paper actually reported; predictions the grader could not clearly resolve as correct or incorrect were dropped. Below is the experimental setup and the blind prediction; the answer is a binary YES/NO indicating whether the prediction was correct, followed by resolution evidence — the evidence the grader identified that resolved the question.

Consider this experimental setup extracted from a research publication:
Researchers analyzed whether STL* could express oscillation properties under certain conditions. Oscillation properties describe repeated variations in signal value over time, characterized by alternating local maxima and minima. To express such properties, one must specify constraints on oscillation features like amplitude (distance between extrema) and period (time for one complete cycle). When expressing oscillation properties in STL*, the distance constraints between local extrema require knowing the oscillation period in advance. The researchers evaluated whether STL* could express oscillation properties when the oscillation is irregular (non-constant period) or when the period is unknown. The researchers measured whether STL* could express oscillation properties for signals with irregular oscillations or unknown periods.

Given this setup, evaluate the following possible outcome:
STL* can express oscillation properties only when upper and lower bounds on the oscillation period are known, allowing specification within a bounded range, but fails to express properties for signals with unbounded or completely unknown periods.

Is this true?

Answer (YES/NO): NO